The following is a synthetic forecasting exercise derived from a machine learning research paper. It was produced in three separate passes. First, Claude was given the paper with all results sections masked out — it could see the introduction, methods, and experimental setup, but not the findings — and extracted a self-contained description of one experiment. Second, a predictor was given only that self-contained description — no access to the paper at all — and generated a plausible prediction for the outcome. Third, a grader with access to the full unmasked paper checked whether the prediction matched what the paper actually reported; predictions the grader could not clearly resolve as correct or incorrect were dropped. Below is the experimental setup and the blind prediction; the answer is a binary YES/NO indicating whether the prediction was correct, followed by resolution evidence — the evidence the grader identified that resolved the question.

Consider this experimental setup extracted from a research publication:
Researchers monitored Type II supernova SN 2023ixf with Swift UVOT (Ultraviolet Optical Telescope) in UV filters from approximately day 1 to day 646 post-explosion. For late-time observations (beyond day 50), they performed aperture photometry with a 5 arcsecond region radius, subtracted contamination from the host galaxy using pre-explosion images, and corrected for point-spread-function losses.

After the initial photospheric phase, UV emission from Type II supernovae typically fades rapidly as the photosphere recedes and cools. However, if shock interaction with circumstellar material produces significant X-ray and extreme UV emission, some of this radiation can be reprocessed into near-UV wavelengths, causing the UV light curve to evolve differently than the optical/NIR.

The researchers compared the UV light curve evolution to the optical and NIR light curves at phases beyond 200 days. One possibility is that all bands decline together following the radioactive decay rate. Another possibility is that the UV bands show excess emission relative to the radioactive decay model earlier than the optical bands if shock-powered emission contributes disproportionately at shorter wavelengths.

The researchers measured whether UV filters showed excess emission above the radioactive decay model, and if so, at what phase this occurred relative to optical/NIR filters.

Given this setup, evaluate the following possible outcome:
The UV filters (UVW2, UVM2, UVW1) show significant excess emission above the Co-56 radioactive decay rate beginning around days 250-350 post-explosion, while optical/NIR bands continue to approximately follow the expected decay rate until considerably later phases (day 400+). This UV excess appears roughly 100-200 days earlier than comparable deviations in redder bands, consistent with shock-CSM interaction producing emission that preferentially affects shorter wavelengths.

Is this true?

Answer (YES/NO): NO